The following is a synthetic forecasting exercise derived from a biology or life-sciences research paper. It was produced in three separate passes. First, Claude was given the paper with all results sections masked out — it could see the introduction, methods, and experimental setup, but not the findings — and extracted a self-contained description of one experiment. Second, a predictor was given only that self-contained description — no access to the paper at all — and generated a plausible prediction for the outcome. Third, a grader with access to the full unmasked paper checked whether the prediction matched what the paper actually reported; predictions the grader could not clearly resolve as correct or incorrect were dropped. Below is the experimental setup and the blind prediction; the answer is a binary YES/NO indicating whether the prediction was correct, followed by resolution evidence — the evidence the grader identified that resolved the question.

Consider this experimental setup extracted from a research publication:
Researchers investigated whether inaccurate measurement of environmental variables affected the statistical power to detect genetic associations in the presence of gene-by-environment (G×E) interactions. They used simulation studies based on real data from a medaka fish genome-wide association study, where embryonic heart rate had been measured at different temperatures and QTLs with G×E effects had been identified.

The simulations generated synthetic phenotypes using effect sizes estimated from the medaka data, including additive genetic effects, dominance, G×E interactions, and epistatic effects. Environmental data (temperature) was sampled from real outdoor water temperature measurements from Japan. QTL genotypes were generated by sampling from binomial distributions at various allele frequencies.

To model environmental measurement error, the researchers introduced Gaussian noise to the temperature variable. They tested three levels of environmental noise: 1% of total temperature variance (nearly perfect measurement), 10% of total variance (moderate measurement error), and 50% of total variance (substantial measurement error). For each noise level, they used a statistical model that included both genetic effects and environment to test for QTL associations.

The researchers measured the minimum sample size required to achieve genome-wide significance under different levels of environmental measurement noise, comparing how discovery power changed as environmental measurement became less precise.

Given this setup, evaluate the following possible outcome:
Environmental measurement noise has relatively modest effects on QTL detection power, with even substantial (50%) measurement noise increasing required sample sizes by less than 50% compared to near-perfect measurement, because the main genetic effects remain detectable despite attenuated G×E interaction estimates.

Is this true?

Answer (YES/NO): NO